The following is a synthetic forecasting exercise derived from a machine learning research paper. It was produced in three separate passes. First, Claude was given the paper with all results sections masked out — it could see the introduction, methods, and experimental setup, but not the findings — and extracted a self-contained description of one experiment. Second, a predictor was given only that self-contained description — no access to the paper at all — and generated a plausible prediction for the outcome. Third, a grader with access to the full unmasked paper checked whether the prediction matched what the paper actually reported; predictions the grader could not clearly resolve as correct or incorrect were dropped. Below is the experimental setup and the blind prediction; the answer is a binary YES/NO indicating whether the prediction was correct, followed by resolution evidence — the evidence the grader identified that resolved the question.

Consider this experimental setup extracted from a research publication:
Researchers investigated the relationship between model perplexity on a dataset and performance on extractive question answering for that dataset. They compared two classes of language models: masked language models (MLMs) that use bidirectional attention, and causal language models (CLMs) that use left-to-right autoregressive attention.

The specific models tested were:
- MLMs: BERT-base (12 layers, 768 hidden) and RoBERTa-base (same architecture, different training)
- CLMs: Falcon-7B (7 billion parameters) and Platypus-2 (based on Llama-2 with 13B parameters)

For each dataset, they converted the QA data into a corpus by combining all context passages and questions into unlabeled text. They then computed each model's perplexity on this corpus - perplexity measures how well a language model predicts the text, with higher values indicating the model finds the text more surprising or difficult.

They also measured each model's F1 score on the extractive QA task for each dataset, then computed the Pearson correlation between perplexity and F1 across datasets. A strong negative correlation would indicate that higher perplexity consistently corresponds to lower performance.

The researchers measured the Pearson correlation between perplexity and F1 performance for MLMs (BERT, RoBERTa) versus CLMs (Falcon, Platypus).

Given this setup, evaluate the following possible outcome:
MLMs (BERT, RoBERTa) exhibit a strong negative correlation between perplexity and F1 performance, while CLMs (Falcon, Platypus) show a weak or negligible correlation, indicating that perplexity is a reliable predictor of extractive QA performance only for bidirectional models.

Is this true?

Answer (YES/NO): NO